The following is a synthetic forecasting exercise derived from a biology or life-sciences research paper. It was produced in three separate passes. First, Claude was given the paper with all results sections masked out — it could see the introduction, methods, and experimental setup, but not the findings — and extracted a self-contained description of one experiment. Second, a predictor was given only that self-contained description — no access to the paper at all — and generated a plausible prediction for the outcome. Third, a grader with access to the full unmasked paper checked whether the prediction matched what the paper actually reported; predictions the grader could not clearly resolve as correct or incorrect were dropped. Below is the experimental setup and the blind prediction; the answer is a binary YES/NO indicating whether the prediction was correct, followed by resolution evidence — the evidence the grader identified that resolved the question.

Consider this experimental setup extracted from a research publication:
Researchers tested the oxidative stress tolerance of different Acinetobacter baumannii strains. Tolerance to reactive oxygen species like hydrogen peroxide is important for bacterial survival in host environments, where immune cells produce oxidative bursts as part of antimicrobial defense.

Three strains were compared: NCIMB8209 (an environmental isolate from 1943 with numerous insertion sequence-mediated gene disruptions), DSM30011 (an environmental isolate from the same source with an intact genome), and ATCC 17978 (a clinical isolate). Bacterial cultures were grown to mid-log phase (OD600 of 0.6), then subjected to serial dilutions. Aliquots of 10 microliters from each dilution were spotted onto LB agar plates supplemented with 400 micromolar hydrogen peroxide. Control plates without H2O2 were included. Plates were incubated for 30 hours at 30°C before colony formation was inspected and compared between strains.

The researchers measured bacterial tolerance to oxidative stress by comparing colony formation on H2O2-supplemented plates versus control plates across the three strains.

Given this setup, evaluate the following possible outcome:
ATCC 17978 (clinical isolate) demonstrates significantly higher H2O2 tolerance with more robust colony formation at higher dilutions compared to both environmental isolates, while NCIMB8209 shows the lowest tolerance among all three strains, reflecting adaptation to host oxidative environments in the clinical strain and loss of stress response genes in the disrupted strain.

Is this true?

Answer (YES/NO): NO